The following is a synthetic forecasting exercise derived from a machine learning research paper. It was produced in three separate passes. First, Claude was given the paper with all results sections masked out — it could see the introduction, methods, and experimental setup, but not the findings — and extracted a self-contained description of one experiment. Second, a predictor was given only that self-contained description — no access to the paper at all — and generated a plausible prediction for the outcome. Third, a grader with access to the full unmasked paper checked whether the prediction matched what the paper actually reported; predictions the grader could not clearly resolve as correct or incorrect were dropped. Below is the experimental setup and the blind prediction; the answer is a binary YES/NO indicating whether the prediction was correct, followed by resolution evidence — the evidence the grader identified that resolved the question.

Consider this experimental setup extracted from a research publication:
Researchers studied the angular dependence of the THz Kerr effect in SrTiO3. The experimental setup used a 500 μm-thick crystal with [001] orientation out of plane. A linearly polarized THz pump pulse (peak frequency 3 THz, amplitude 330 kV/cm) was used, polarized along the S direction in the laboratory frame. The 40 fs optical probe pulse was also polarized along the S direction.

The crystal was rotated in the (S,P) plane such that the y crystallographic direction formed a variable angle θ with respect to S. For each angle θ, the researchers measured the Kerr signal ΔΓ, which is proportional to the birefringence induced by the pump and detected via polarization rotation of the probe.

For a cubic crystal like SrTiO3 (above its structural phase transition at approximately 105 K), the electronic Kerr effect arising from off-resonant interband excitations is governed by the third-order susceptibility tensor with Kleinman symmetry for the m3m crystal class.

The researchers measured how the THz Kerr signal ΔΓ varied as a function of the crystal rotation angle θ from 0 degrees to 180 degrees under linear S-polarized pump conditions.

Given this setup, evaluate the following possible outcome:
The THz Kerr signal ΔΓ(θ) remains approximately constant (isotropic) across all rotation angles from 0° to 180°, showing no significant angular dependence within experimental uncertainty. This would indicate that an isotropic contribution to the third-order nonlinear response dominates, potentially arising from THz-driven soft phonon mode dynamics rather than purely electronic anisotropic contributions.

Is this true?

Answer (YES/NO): NO